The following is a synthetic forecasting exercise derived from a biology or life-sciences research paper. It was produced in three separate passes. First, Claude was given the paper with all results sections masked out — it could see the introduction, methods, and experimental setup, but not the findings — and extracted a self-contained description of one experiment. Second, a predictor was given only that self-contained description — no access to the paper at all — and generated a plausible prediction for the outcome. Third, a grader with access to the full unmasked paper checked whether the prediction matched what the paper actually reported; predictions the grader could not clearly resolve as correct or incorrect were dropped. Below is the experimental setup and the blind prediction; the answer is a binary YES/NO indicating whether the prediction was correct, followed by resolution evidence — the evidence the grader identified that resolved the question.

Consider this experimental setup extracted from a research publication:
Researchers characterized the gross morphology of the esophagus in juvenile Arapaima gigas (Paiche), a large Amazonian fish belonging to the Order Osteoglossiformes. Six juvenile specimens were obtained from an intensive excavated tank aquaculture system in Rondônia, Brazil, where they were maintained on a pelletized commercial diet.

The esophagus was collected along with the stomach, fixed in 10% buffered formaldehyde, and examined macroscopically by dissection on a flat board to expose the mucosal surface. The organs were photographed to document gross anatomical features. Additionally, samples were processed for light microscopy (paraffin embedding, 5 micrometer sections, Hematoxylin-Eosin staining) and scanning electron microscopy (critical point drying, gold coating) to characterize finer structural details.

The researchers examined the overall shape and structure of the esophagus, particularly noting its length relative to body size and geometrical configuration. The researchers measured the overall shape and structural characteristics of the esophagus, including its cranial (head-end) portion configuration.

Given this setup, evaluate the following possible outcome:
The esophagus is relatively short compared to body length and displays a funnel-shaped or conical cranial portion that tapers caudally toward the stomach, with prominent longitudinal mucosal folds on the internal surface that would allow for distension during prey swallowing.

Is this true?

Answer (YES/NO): NO